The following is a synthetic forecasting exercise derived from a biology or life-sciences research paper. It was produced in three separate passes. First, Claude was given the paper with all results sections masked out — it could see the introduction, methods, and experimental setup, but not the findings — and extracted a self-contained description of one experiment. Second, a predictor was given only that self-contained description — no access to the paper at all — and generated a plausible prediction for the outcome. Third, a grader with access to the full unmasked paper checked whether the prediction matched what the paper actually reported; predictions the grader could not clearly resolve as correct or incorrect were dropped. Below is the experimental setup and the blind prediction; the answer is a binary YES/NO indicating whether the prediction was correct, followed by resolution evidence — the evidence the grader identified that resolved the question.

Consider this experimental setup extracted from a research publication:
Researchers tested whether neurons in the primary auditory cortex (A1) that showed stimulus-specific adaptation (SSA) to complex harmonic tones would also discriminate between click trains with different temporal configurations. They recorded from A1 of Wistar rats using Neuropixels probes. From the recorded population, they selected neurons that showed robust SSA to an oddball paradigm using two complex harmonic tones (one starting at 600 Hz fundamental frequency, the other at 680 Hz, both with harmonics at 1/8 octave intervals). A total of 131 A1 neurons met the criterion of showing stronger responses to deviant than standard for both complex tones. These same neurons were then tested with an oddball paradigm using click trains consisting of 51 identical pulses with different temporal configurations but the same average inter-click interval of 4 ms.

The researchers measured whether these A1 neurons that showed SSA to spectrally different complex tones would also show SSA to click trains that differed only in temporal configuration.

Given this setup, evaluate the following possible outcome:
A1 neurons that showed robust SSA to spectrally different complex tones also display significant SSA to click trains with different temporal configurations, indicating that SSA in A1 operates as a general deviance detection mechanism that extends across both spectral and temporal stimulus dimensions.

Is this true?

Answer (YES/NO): NO